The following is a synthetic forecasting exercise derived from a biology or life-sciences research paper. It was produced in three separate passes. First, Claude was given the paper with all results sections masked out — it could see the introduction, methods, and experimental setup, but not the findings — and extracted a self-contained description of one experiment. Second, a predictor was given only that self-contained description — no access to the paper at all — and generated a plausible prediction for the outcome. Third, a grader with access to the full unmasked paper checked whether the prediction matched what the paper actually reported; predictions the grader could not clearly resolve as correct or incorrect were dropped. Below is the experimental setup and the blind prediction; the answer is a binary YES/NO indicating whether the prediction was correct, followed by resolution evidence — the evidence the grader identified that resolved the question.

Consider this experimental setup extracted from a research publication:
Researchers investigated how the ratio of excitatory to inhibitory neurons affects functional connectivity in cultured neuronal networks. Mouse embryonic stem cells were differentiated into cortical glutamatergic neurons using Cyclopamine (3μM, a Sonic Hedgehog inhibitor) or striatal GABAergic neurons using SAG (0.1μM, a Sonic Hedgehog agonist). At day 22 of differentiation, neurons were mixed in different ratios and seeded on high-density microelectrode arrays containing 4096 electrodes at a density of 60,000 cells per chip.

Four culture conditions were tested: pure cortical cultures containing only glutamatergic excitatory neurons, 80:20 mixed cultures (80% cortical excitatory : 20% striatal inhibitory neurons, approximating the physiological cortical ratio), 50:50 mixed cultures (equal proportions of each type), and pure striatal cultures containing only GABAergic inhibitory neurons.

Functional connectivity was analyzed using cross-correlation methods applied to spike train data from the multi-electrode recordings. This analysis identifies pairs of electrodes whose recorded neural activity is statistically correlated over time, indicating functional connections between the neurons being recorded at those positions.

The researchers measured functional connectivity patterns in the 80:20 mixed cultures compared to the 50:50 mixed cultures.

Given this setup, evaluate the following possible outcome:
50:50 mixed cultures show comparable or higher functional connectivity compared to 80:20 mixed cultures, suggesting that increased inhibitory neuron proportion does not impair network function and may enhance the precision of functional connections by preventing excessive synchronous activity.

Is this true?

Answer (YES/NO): YES